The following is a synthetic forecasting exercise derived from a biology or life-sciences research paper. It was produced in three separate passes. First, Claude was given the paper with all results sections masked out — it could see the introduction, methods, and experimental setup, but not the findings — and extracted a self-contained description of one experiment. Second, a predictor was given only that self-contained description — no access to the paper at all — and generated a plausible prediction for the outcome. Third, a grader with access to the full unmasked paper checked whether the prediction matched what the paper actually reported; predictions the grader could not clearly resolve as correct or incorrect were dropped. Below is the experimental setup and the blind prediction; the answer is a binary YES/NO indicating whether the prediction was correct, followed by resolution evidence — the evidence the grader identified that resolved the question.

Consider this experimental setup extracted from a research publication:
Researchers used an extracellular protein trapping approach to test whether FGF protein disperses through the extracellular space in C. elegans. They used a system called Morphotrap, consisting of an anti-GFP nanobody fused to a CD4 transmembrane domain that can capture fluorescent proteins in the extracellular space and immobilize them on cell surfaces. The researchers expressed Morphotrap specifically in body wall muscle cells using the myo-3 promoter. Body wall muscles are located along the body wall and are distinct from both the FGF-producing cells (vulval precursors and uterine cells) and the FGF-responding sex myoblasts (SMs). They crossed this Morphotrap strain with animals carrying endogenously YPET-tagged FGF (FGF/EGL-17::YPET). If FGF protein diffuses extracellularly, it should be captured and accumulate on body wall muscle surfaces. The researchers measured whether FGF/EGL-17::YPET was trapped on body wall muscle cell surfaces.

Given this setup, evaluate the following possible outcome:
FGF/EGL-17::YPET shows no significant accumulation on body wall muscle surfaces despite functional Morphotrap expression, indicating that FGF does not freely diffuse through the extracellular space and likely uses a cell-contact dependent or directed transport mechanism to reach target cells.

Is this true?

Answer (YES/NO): NO